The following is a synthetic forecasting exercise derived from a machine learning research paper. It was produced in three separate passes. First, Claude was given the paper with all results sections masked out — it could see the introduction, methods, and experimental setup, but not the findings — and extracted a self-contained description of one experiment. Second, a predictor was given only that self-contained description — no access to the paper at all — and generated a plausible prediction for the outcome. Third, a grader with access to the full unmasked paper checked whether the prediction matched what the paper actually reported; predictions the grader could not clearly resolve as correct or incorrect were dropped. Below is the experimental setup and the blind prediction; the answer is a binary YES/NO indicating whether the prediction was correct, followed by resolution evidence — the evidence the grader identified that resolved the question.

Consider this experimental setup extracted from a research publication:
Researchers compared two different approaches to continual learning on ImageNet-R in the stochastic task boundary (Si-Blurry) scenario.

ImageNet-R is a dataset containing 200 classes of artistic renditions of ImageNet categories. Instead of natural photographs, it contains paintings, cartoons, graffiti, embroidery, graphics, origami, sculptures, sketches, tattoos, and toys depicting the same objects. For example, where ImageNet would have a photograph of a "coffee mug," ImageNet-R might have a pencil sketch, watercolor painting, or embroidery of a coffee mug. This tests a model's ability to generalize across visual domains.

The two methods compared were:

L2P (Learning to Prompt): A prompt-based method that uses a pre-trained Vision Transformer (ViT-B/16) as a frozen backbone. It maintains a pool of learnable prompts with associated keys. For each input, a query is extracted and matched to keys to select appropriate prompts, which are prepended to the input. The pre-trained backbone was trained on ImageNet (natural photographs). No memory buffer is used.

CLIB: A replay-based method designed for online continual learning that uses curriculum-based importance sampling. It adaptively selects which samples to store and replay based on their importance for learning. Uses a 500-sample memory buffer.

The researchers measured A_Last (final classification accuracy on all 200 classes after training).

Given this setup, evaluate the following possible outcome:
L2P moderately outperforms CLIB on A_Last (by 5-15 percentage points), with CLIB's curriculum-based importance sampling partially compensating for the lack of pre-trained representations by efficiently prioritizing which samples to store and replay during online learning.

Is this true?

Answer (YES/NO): NO